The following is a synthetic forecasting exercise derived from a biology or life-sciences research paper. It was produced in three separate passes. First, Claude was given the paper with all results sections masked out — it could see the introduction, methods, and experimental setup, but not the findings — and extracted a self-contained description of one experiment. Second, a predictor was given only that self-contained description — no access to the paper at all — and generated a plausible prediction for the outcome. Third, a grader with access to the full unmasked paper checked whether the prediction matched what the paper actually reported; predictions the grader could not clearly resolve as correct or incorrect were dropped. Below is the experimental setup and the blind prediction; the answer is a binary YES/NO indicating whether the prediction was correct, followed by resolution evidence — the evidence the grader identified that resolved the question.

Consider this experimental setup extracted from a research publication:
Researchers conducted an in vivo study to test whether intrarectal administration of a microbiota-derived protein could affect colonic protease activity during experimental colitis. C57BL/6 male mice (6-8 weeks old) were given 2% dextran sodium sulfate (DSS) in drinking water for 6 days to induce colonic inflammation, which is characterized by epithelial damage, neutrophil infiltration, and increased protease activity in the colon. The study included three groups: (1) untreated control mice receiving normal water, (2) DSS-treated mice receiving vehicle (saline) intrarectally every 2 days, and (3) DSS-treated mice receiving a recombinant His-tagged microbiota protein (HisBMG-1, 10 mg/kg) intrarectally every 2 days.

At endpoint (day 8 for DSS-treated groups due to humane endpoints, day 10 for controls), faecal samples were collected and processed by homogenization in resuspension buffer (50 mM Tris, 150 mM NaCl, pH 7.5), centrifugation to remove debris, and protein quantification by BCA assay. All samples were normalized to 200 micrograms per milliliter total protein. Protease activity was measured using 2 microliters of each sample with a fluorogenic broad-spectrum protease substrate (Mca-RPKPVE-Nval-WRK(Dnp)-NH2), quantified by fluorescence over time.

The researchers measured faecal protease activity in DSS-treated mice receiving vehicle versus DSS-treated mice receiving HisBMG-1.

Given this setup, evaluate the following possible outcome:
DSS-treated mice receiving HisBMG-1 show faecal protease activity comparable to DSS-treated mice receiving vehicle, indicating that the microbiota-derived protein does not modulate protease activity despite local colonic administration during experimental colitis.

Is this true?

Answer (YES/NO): NO